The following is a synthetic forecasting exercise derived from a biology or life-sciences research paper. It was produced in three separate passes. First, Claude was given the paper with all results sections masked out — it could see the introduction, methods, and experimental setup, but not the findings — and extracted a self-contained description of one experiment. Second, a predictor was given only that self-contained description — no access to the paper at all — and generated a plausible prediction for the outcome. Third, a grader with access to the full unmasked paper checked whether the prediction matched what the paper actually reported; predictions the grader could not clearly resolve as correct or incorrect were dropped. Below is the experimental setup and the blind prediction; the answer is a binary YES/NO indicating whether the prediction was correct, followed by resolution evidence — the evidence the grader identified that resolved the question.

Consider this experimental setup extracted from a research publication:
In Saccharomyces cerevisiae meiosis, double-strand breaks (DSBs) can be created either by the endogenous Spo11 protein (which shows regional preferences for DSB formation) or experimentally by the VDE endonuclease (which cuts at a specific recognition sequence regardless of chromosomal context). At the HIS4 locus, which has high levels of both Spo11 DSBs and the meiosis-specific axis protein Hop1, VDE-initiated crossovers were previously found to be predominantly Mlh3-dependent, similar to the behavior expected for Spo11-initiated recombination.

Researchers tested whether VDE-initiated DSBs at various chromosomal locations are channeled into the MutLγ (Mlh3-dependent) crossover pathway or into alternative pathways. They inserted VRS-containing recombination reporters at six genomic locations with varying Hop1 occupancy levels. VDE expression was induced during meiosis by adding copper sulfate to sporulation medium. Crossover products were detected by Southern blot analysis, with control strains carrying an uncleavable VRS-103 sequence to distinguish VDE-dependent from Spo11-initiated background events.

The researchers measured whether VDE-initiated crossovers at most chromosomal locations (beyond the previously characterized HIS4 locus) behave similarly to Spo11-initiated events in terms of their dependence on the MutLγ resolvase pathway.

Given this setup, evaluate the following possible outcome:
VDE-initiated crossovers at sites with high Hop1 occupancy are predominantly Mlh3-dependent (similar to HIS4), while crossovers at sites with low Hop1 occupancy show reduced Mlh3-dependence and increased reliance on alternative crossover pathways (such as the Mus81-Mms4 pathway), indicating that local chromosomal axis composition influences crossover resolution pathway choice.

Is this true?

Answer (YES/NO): NO